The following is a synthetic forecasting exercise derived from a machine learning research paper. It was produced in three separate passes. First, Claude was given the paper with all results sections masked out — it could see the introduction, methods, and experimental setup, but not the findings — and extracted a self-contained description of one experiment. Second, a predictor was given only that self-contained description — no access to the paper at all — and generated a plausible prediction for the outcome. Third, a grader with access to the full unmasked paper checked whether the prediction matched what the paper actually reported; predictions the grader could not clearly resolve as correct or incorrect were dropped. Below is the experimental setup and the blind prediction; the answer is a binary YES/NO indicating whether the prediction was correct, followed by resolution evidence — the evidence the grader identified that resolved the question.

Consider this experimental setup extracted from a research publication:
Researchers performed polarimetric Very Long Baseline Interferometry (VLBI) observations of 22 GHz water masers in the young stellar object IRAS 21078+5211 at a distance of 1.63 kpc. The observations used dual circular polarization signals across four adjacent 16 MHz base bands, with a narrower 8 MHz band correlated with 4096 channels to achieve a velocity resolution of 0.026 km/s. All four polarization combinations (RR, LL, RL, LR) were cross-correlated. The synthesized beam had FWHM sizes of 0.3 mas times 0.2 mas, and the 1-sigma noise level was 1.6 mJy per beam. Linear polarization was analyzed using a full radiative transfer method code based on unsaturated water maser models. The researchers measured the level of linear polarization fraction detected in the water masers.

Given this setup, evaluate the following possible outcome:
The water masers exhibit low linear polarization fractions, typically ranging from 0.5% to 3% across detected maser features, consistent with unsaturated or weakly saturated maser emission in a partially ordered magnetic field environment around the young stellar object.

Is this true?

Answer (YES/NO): NO